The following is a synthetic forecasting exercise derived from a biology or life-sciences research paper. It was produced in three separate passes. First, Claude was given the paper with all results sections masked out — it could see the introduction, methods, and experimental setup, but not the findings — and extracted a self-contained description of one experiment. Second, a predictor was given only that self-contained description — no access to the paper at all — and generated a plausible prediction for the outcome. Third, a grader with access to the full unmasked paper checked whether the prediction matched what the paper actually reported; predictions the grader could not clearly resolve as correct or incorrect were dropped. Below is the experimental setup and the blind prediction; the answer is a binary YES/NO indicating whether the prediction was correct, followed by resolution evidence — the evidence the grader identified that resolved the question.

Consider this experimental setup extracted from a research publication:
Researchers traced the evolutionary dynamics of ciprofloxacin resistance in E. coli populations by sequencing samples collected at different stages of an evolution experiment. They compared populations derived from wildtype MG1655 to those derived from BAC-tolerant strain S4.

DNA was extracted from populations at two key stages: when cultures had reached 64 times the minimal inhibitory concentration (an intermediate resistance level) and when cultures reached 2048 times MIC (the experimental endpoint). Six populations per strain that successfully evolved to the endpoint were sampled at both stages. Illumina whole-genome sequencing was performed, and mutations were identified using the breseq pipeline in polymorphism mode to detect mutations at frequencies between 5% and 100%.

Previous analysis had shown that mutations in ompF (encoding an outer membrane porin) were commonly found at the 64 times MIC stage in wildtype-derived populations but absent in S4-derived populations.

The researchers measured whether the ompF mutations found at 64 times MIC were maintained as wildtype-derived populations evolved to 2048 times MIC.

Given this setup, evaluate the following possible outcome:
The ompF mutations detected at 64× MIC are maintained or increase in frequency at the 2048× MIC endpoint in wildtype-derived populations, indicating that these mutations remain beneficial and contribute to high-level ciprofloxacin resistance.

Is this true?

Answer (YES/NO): YES